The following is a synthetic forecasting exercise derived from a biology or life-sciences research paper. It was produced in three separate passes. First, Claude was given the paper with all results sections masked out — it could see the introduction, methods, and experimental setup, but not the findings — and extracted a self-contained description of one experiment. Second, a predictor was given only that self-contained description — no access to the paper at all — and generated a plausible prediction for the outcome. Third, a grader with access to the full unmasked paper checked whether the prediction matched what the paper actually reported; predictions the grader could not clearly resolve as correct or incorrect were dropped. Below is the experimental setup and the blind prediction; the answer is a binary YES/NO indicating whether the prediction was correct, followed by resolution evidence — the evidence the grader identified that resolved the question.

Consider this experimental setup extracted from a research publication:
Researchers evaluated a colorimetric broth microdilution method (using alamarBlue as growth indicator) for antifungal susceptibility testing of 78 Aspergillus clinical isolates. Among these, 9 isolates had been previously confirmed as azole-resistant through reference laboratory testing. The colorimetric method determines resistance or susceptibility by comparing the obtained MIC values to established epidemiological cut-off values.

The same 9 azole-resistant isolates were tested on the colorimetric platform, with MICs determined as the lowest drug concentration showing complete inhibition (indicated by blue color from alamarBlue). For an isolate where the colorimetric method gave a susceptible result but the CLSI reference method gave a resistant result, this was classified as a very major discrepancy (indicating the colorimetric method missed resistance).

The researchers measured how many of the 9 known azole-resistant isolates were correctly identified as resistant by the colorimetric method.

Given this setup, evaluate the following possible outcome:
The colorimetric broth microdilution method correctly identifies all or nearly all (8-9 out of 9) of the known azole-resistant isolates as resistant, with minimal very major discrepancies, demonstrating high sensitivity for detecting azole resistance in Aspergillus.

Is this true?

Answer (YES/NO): YES